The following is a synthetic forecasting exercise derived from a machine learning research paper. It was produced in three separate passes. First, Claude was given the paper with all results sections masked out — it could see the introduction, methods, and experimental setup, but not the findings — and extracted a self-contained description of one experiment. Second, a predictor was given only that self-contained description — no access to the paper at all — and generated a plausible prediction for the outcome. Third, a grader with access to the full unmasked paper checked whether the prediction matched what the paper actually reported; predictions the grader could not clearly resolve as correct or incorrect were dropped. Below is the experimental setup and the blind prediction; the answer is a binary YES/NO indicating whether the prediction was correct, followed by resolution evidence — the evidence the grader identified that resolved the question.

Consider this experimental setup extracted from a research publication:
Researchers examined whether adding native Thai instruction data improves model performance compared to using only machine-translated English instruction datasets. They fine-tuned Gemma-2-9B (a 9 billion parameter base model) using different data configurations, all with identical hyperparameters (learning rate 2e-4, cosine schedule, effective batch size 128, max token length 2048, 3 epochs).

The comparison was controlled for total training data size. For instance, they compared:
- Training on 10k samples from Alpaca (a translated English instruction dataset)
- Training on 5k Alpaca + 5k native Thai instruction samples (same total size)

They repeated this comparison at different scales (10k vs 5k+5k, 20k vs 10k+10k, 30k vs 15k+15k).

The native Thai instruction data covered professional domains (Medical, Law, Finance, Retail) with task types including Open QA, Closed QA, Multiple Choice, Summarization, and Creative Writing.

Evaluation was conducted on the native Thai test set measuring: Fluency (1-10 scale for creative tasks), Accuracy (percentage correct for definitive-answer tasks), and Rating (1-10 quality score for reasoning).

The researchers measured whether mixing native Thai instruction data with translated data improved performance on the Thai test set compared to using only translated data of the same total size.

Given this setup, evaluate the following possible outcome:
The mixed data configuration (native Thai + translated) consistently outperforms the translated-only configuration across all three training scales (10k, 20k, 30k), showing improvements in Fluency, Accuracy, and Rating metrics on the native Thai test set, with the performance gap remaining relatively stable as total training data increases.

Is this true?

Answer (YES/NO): NO